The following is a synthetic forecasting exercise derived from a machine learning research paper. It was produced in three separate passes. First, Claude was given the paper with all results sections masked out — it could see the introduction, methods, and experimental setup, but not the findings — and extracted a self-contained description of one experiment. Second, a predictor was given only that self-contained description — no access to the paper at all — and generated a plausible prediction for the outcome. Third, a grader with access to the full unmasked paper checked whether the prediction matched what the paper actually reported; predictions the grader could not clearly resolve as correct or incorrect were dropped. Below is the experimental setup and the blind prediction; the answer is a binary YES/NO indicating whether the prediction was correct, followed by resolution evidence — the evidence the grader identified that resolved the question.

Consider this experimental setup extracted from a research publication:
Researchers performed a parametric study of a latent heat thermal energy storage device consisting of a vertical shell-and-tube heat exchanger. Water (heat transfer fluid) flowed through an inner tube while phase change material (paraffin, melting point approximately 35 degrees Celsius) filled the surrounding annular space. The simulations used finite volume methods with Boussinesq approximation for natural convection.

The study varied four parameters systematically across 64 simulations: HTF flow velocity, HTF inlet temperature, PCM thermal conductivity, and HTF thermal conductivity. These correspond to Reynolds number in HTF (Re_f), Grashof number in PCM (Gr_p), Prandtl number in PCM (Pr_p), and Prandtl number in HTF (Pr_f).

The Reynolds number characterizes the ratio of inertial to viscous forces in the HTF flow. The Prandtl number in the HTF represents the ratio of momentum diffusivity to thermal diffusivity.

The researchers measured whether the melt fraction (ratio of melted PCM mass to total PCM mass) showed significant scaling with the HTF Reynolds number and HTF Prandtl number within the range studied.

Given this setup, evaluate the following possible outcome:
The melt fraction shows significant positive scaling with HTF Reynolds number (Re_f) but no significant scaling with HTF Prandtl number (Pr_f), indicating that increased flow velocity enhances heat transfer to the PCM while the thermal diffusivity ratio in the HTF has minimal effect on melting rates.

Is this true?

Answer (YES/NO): NO